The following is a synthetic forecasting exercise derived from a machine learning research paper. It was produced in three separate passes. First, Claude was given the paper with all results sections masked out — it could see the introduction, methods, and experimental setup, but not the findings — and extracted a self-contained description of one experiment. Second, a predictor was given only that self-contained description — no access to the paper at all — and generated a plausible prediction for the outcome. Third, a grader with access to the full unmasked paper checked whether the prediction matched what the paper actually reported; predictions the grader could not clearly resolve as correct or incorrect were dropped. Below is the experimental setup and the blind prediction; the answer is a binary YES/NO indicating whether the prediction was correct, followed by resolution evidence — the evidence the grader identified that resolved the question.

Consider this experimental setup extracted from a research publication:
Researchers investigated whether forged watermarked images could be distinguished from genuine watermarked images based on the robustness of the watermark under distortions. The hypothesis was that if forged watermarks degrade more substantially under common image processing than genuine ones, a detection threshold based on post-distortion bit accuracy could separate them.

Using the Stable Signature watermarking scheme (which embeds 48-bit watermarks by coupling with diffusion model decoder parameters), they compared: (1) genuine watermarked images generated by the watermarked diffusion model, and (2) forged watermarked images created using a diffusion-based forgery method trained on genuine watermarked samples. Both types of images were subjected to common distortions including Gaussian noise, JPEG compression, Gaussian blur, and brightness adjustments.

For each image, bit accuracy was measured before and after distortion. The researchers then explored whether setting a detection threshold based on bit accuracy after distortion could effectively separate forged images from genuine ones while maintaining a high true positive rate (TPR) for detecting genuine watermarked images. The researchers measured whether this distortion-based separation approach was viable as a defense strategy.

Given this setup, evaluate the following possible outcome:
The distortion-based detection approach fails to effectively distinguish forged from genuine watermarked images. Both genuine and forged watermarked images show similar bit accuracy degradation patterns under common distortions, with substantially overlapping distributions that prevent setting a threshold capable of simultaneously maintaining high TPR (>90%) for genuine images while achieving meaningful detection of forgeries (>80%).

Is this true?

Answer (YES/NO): YES